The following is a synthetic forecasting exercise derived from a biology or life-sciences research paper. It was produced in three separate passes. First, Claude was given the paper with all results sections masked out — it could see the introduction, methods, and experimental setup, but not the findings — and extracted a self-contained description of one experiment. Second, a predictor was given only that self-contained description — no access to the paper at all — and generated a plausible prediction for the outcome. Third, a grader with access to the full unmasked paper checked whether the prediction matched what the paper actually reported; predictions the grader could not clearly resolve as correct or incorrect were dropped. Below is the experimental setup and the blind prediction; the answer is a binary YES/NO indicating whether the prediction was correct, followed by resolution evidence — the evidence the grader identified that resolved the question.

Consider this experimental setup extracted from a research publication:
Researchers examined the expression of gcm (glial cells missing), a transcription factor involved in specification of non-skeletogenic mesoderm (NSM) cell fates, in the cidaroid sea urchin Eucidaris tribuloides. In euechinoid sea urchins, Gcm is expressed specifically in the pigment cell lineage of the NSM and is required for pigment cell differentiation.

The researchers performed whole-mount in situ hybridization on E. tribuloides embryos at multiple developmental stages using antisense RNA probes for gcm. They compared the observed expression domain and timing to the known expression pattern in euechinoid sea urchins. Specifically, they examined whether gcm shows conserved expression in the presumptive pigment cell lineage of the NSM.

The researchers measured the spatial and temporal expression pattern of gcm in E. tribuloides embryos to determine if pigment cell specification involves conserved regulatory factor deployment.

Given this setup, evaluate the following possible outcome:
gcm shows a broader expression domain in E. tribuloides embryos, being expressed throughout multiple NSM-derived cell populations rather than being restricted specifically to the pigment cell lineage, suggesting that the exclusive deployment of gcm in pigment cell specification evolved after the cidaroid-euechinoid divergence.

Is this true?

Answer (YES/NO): YES